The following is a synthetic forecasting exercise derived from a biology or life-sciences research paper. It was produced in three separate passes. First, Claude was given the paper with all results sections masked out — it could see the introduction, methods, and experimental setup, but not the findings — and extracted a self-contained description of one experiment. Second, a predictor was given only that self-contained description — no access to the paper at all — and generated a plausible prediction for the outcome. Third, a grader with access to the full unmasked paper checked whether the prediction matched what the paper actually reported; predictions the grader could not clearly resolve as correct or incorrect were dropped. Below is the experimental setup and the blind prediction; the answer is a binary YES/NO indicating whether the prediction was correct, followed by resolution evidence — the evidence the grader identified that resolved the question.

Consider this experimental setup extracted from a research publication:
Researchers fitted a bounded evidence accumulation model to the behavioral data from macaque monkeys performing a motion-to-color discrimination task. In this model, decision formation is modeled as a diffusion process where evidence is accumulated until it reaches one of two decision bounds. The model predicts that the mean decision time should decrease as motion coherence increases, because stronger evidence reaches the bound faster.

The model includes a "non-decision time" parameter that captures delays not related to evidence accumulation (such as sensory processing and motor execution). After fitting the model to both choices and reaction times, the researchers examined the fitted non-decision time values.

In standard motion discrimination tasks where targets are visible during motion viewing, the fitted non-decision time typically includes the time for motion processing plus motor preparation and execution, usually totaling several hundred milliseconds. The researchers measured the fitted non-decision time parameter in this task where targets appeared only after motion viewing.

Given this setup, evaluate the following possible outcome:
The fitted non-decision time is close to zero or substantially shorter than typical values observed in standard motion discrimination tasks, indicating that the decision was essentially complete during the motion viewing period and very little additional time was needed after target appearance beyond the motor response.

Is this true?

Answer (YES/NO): NO